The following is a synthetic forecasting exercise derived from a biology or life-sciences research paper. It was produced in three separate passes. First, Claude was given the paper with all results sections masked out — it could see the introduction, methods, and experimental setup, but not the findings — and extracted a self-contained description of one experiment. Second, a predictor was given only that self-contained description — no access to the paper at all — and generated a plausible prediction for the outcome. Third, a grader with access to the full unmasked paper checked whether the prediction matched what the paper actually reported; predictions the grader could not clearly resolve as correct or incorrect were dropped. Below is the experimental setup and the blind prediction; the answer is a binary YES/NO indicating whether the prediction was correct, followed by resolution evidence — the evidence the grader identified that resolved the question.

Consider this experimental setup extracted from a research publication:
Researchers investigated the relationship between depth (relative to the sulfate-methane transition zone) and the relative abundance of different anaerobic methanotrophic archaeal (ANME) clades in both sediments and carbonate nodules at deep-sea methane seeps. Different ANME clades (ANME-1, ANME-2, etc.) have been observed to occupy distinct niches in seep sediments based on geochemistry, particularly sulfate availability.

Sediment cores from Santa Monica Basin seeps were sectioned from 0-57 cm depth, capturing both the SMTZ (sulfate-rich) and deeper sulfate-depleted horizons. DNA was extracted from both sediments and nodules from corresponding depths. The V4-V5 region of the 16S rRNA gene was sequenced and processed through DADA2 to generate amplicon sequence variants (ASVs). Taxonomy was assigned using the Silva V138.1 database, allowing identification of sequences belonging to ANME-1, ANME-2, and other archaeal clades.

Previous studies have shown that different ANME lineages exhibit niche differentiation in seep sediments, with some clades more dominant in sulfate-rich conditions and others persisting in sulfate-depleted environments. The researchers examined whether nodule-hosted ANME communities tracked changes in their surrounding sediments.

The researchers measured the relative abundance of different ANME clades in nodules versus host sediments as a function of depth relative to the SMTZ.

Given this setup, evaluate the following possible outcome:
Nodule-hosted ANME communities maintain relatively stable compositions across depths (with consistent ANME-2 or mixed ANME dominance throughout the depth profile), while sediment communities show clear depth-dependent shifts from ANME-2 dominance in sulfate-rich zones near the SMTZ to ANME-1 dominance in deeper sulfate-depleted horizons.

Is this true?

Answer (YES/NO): NO